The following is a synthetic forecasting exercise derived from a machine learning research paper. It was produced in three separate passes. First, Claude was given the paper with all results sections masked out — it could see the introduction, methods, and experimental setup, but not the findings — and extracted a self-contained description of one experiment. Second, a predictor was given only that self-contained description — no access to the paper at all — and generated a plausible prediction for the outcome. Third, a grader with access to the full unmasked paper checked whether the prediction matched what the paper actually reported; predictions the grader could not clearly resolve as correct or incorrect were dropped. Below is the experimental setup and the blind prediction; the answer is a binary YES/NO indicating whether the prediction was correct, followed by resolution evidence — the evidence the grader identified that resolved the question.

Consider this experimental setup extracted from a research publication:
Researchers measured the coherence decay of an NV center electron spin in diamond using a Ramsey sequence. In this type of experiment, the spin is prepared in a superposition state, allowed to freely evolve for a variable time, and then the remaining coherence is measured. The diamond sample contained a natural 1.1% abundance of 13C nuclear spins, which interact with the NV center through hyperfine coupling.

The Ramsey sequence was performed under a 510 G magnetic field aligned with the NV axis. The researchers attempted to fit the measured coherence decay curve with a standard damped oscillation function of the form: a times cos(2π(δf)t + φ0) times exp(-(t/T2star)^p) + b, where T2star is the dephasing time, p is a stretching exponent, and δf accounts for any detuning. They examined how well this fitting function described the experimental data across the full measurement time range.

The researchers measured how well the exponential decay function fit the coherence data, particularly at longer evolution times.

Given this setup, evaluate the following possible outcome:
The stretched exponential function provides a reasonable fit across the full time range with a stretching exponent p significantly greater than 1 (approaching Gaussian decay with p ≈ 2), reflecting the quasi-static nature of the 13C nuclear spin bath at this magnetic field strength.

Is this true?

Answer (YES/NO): NO